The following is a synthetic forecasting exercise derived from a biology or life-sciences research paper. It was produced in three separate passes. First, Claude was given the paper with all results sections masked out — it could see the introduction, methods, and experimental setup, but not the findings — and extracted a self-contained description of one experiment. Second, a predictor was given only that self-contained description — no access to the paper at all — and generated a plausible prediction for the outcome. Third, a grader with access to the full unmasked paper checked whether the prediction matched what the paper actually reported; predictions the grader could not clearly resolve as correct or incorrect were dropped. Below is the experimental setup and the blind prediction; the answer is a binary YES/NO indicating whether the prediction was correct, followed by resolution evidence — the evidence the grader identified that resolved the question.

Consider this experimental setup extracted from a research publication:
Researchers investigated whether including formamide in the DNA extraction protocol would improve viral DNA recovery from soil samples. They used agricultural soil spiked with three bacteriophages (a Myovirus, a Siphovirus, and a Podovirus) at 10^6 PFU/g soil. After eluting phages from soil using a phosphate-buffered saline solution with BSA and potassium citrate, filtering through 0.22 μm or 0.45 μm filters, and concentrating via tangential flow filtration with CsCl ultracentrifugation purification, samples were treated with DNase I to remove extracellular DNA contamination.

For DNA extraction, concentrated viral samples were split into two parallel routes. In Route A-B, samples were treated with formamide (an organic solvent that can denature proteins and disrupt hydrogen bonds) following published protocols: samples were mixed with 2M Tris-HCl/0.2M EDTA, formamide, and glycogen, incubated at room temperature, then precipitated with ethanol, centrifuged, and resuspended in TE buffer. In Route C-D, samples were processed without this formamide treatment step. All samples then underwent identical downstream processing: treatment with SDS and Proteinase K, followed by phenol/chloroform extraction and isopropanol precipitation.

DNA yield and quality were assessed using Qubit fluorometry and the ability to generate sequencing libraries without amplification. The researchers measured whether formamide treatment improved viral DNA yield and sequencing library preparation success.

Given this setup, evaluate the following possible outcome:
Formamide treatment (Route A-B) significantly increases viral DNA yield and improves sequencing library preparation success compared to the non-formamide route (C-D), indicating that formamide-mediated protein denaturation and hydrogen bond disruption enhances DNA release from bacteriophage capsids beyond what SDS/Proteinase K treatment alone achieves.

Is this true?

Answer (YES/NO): NO